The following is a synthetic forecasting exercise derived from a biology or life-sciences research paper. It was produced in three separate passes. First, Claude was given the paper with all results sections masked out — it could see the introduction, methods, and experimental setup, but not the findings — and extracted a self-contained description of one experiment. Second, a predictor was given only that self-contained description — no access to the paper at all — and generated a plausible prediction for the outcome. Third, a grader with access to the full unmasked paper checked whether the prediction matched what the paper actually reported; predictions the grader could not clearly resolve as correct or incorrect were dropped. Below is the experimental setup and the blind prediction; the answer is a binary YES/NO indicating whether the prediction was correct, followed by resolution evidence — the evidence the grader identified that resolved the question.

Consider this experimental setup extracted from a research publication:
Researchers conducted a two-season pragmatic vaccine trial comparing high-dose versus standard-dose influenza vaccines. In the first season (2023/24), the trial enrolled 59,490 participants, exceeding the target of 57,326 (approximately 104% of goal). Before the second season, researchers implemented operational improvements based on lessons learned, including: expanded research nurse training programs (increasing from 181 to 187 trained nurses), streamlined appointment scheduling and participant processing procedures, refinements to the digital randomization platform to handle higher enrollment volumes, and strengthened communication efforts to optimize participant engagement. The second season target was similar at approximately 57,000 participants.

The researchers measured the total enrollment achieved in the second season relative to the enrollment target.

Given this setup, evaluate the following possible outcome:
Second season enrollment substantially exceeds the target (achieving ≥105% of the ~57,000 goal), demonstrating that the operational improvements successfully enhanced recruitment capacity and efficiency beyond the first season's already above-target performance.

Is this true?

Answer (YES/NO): YES